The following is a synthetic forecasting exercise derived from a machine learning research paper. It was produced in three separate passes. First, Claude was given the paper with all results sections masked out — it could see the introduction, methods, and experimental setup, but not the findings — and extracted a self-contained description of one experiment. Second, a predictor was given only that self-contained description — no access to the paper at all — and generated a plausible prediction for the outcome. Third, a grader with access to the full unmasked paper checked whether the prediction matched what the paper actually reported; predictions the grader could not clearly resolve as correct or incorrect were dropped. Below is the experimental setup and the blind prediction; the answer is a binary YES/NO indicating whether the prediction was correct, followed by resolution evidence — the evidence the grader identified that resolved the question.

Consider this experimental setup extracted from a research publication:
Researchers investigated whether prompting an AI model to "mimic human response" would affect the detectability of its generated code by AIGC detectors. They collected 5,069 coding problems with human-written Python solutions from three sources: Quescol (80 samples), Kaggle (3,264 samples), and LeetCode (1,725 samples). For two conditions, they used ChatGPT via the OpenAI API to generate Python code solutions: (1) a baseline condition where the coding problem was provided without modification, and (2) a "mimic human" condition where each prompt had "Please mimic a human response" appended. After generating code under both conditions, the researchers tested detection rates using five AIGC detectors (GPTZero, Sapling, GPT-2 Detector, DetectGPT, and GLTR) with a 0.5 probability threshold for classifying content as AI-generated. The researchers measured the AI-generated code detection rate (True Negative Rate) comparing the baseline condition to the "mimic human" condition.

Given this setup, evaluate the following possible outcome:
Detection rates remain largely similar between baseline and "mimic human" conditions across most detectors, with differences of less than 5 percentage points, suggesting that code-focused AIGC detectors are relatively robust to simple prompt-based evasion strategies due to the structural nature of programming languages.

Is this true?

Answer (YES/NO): YES